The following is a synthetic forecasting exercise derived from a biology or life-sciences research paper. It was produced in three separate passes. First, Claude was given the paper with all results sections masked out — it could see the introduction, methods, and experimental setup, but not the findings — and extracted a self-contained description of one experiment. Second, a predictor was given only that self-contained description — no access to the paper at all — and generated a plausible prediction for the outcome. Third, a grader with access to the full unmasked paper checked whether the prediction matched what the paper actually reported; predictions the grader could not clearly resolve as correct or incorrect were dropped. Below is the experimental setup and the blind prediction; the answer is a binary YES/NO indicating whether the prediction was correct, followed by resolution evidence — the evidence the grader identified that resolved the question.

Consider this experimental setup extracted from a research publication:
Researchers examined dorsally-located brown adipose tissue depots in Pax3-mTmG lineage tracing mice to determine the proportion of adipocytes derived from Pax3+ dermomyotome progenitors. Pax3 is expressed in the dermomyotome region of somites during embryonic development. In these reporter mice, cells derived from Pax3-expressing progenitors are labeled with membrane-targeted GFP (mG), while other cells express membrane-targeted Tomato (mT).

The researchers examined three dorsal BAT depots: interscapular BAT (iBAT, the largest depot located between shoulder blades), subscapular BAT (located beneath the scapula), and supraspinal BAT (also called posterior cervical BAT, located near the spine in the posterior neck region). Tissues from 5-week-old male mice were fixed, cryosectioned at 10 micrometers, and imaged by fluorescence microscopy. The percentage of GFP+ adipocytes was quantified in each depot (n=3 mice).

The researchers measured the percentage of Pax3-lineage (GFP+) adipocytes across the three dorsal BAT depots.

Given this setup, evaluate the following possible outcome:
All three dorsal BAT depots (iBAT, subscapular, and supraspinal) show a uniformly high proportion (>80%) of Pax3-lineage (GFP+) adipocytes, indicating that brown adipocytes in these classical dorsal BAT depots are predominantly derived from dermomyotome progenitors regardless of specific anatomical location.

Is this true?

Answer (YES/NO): YES